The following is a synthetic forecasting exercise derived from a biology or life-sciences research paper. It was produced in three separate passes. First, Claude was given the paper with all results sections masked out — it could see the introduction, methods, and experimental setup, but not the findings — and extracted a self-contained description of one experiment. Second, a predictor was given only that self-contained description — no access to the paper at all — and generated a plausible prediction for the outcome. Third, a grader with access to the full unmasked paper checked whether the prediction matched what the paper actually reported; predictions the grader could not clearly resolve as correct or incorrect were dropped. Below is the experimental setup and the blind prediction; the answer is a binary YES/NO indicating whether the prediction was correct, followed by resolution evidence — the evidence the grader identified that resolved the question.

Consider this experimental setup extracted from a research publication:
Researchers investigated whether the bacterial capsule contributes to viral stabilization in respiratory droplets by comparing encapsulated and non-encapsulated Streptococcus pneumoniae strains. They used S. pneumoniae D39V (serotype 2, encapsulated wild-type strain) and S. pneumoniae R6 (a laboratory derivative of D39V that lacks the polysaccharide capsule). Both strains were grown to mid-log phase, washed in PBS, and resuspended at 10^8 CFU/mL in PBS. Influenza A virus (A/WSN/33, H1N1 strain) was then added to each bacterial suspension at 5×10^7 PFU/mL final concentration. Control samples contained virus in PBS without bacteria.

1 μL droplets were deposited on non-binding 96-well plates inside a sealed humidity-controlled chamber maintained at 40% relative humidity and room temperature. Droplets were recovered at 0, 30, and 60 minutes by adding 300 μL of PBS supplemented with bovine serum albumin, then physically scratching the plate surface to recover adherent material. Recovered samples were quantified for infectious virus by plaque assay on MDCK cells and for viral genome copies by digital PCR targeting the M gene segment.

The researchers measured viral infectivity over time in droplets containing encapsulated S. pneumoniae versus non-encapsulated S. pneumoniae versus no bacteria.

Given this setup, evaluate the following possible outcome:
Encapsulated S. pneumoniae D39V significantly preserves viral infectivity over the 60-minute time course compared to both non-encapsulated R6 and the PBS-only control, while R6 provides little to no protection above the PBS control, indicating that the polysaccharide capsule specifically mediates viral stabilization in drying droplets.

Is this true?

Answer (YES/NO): NO